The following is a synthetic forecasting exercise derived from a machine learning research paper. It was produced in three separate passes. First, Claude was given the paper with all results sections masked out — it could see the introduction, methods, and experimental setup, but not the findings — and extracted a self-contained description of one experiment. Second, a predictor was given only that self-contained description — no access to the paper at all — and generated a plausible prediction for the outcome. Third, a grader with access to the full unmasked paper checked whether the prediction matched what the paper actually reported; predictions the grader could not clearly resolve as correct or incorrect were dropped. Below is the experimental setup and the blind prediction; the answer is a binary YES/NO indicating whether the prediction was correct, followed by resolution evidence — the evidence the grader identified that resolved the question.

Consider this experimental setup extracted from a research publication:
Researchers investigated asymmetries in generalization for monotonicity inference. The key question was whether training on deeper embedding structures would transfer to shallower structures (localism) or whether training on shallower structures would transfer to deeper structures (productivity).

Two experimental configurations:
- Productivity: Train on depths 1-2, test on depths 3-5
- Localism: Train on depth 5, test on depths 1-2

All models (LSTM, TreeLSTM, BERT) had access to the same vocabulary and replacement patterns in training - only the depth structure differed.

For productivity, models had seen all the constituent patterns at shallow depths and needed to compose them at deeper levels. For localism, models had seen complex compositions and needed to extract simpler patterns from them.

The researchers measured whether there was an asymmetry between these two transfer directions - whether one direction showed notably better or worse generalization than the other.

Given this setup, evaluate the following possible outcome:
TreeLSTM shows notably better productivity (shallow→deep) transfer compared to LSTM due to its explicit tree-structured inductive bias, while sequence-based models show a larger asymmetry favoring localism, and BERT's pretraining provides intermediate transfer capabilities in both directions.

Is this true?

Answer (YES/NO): NO